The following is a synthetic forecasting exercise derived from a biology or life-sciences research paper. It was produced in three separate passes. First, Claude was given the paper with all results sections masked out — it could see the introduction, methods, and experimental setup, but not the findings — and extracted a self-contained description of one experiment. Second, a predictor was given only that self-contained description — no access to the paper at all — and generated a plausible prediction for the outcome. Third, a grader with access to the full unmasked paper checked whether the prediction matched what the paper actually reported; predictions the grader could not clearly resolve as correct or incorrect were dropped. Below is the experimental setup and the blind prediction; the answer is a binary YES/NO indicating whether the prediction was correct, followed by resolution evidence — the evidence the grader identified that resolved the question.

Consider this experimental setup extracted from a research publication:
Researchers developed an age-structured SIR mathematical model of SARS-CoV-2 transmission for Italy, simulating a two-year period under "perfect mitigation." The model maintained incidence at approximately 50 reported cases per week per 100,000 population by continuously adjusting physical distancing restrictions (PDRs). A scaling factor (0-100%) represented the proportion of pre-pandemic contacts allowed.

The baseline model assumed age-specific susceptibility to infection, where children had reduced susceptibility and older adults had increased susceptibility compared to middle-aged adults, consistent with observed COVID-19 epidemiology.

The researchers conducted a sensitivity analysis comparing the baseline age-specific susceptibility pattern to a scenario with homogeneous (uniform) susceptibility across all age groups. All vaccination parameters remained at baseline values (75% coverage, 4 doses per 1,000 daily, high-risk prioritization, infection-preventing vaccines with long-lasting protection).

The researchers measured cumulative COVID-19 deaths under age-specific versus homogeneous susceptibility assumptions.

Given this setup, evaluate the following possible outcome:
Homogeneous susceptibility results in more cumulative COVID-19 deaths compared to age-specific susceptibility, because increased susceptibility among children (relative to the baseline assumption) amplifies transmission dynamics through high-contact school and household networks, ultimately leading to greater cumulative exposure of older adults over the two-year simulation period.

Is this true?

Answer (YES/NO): NO